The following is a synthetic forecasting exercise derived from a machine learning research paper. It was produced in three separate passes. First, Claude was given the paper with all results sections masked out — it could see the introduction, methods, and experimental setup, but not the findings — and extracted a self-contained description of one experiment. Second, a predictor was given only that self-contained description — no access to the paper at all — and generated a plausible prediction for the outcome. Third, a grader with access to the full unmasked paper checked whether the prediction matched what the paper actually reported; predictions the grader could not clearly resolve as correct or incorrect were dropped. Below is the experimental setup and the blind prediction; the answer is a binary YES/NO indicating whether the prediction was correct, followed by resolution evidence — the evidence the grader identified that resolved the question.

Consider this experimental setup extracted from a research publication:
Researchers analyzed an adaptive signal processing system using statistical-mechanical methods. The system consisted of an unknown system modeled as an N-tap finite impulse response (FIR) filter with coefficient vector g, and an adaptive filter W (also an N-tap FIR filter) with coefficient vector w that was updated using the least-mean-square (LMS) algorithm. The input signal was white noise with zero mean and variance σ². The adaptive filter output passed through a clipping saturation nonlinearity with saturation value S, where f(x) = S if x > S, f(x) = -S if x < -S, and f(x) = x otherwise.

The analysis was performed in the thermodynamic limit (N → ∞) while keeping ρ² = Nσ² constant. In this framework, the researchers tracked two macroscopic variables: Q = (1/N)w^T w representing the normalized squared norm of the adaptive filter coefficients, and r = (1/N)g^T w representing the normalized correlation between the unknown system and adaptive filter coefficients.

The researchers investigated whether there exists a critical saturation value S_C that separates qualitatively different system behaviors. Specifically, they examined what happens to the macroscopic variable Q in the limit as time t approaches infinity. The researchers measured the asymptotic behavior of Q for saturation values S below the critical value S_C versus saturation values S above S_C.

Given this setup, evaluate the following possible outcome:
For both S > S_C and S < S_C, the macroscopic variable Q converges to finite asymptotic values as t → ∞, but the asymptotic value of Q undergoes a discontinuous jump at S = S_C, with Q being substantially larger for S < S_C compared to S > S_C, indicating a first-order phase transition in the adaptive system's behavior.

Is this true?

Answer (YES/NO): NO